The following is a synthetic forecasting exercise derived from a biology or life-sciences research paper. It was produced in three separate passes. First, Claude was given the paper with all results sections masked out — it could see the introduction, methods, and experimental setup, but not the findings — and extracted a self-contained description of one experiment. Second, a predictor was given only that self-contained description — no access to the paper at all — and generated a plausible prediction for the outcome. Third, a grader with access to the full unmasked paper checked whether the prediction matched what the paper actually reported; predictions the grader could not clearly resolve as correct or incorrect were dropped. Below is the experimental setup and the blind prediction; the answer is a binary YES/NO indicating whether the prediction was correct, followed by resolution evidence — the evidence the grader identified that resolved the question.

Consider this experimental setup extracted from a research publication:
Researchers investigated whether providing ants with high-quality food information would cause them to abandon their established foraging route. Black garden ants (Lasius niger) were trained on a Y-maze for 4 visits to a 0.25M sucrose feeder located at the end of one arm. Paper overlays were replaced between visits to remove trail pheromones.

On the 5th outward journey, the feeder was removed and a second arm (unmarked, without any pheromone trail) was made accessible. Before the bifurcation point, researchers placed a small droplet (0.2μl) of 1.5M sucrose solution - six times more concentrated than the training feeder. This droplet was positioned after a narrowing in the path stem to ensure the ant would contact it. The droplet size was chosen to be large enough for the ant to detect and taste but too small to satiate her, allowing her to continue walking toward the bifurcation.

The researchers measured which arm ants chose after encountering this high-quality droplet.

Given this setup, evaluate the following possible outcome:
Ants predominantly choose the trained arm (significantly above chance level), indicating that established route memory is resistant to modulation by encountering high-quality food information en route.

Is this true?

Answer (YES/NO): YES